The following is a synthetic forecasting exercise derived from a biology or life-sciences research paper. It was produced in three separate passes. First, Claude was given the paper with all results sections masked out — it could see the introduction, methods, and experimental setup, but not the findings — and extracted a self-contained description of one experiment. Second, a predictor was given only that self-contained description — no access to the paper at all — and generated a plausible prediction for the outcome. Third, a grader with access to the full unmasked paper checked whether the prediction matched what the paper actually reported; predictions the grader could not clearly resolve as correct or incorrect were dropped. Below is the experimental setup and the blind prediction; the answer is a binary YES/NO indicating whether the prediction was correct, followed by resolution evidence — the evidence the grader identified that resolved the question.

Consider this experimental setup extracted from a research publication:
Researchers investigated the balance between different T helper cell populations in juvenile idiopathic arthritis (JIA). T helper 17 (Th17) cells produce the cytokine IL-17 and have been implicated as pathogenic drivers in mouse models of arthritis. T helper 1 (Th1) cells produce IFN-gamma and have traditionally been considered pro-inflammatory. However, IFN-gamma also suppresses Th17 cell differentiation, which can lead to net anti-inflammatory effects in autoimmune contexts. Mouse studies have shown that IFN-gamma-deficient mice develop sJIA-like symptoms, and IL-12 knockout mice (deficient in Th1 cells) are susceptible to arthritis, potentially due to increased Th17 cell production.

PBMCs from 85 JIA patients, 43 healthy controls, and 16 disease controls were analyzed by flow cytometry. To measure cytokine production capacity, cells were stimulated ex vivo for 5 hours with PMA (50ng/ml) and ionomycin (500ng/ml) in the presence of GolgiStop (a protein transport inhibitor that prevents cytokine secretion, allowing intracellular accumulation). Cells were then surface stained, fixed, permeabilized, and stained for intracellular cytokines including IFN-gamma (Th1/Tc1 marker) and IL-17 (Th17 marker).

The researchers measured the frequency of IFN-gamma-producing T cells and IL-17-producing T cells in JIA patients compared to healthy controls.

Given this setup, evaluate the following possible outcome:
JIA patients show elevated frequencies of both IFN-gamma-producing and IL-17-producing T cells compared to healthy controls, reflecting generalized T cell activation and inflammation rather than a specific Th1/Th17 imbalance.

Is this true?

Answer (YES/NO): NO